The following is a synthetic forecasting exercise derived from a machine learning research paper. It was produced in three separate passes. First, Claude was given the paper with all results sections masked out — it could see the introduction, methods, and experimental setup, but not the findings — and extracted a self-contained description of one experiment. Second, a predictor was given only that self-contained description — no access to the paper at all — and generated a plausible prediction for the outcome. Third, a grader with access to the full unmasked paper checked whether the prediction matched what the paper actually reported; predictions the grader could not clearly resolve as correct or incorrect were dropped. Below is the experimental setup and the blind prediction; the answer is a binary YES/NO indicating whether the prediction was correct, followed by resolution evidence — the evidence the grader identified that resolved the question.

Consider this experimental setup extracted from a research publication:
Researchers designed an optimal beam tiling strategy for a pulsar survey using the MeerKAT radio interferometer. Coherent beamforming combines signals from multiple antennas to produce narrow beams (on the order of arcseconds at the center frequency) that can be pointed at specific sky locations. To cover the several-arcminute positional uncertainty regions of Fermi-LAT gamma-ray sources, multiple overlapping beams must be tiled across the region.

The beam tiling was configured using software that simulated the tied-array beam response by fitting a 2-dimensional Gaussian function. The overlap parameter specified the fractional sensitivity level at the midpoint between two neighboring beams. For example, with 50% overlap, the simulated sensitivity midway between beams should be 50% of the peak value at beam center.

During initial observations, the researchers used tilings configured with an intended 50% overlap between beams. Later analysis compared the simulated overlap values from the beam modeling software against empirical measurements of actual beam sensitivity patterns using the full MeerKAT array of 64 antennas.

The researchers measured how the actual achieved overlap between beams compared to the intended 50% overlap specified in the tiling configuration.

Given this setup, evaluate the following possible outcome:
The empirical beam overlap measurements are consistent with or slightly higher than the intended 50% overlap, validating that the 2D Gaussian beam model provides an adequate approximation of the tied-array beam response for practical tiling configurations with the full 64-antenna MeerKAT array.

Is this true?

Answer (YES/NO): NO